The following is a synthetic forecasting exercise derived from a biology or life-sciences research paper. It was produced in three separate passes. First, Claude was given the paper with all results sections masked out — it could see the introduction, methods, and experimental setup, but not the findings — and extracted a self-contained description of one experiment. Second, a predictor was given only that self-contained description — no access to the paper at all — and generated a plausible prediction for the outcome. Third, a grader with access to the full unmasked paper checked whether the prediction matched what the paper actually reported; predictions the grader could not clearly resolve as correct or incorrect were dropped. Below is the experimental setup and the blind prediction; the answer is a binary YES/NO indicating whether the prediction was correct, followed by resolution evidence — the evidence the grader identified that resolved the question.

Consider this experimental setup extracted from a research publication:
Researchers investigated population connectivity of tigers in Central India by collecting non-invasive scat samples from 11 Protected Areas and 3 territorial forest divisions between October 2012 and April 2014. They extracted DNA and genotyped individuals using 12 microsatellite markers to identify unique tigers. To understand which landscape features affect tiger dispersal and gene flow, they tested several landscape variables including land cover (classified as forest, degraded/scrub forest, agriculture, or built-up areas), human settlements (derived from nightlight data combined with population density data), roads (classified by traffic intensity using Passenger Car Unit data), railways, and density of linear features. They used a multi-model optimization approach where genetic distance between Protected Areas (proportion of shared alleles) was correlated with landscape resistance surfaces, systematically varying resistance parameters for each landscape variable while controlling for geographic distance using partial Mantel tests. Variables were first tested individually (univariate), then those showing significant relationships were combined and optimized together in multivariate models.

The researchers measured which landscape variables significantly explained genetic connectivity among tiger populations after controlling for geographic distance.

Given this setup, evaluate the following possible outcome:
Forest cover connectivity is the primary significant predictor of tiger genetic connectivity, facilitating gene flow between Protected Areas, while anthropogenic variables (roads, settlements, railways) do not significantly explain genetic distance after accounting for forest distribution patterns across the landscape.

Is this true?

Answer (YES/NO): NO